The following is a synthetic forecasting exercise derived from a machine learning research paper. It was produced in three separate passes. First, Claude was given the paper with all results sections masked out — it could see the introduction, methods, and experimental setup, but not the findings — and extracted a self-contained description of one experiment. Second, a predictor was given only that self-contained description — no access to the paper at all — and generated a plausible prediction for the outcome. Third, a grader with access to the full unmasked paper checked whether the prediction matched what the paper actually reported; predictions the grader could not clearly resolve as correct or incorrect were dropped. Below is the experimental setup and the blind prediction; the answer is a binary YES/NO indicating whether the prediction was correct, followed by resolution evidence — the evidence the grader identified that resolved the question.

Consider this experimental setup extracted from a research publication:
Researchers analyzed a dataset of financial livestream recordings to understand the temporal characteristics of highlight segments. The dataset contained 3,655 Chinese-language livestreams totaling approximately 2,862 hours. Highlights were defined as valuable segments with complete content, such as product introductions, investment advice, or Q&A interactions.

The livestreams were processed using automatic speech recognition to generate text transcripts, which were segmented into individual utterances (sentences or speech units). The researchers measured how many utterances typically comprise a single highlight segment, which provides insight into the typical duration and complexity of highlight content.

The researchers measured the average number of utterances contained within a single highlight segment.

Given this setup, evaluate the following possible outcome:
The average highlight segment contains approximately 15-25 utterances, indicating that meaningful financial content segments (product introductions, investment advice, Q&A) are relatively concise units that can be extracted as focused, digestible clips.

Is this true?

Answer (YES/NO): YES